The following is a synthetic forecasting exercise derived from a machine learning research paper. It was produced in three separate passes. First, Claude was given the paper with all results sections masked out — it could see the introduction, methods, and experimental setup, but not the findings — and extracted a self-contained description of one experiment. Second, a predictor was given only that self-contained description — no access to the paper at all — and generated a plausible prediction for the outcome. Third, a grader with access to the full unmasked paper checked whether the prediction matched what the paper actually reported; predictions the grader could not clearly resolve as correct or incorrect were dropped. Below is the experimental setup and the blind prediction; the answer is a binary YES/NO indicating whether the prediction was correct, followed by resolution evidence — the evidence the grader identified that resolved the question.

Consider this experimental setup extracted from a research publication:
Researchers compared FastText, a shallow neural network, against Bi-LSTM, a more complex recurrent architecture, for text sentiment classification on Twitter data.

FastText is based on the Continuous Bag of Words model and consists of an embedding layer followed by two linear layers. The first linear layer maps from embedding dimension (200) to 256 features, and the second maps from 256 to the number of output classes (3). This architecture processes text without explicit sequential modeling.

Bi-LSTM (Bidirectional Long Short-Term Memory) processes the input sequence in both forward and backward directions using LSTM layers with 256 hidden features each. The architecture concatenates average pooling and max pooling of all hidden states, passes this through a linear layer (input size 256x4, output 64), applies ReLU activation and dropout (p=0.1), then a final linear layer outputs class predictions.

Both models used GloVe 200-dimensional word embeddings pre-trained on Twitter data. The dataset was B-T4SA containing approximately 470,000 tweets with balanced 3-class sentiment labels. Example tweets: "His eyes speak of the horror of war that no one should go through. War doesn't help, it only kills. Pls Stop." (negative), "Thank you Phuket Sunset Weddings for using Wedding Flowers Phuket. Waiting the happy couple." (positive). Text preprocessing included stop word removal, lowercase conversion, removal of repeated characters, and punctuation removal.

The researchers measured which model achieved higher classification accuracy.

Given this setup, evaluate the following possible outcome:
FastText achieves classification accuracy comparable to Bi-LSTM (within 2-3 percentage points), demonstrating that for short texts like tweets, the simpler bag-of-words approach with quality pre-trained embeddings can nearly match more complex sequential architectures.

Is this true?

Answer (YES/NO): NO